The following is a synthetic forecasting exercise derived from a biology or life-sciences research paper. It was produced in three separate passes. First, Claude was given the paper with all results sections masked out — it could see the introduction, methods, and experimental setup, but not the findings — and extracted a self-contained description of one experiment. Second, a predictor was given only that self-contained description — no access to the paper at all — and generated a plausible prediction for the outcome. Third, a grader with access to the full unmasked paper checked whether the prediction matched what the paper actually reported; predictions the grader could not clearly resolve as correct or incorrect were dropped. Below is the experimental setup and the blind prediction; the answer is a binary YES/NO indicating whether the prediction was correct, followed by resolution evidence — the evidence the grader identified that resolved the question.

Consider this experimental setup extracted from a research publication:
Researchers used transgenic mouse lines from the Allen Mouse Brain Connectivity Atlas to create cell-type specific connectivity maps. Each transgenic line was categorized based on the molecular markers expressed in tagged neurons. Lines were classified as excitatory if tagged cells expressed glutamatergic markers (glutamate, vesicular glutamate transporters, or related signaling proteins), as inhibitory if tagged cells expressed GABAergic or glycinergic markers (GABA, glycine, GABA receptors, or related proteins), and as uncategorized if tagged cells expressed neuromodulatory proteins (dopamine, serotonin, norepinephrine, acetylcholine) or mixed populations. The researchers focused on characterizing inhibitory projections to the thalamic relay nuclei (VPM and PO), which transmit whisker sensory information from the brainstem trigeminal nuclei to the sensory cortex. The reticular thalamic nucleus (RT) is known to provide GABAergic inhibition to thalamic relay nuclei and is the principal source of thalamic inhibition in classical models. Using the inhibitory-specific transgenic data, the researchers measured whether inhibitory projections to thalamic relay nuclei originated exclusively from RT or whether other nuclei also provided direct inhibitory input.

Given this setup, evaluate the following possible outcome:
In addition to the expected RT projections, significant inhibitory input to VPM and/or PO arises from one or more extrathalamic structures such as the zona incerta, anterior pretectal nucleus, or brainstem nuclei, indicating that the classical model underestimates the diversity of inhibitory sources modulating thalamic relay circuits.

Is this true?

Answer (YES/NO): YES